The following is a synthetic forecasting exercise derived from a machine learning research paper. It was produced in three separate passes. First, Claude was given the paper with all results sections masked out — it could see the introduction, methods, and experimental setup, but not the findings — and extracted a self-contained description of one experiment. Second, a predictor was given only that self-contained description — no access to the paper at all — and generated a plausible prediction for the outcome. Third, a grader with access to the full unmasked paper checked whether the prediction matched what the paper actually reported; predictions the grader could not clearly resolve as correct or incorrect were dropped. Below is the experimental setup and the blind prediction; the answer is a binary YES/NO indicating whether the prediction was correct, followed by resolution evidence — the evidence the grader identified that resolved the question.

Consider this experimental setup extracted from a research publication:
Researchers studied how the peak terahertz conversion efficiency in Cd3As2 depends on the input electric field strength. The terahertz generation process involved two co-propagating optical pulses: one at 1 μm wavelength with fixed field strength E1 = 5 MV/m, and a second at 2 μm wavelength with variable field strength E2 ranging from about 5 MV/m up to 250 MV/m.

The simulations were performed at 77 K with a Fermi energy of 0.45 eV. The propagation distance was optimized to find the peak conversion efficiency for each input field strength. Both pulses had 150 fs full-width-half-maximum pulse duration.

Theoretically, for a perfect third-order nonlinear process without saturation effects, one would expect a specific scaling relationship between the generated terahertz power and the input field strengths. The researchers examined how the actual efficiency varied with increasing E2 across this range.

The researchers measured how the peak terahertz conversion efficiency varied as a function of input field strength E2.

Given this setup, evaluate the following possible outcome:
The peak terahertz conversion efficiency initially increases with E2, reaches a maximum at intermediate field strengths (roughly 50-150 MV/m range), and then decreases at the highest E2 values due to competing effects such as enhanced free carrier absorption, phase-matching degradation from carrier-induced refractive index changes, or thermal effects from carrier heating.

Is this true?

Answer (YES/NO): NO